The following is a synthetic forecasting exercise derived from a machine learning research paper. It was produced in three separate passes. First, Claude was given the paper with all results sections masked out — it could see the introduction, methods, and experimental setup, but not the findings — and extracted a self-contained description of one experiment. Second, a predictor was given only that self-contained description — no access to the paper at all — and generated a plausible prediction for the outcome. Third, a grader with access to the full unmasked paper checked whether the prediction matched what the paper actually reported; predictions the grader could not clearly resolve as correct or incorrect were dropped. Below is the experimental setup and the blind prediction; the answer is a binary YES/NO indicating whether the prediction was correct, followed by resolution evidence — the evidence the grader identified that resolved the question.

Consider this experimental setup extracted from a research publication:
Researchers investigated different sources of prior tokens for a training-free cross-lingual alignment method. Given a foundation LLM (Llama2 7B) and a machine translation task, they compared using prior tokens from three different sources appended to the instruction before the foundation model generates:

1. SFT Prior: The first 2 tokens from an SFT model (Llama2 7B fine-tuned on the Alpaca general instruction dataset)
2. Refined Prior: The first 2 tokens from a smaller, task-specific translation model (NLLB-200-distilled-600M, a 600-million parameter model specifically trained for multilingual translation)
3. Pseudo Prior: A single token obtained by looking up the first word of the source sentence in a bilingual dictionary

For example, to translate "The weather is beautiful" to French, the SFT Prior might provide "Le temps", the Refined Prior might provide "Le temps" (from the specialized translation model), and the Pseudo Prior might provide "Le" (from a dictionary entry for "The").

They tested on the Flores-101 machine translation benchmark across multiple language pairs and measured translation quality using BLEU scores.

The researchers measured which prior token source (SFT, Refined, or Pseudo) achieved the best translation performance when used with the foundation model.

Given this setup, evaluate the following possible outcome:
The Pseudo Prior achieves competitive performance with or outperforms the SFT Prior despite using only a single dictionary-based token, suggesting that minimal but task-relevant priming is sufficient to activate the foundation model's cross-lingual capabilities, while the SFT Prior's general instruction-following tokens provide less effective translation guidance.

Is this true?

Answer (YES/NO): NO